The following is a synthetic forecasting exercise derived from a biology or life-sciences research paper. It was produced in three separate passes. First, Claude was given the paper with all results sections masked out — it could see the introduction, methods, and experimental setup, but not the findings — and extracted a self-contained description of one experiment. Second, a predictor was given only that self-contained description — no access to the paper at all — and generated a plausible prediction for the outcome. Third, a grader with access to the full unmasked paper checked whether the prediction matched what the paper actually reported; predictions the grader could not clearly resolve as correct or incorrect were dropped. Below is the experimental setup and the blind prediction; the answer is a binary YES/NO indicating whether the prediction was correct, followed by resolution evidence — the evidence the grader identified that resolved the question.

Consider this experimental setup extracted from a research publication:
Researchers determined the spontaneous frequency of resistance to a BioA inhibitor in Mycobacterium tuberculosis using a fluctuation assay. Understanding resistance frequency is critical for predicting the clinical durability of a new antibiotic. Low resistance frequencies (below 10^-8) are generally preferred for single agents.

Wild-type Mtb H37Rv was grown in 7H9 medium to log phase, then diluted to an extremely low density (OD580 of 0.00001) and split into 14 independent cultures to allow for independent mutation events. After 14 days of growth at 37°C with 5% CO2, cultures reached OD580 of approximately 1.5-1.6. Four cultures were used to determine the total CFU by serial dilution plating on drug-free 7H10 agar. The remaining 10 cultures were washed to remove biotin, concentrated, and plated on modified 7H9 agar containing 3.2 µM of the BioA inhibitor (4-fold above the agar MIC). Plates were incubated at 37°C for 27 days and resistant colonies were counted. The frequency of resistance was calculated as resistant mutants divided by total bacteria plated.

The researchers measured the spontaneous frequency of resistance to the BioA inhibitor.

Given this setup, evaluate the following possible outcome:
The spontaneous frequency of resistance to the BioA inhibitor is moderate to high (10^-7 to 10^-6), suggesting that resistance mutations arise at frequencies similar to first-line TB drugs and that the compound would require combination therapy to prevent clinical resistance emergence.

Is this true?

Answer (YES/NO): NO